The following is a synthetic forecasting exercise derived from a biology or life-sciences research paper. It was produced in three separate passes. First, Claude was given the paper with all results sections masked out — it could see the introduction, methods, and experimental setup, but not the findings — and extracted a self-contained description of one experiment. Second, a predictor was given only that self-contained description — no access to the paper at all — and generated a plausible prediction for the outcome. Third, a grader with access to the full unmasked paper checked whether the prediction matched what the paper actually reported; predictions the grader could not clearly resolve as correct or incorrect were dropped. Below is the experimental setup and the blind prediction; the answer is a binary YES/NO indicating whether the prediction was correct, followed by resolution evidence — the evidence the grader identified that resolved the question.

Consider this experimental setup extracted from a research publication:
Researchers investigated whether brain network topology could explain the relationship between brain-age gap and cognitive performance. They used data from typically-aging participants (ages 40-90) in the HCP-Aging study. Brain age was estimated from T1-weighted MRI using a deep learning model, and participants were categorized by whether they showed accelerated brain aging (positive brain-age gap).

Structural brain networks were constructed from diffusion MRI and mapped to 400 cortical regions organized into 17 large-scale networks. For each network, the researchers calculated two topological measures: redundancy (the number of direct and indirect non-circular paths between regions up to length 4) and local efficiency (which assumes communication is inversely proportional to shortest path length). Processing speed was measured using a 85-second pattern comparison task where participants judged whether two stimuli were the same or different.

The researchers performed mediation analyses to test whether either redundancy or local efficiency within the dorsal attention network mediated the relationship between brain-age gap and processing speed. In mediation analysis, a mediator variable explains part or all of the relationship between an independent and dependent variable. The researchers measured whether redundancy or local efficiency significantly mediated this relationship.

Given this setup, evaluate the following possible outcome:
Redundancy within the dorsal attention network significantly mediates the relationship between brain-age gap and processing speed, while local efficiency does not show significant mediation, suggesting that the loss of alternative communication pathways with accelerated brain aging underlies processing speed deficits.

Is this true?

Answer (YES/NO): YES